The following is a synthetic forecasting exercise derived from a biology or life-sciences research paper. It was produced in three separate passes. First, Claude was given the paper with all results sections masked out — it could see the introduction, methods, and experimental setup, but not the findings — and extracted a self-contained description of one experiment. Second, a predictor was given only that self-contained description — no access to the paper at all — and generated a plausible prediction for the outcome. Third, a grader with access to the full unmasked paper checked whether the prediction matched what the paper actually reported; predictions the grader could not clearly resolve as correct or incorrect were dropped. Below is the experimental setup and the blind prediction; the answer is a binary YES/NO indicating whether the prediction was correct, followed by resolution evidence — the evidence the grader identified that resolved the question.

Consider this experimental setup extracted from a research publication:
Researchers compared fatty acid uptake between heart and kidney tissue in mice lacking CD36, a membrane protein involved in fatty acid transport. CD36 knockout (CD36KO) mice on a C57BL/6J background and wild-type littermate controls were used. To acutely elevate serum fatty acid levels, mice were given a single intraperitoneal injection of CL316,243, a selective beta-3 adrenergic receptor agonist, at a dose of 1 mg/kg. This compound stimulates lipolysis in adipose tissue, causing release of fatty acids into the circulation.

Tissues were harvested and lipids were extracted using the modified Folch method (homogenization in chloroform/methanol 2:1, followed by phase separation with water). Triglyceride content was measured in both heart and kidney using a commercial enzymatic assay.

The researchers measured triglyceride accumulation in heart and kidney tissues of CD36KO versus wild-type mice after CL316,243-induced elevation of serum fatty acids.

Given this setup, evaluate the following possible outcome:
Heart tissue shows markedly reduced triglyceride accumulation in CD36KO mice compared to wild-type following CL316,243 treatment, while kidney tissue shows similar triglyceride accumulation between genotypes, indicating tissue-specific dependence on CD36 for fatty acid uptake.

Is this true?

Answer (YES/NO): NO